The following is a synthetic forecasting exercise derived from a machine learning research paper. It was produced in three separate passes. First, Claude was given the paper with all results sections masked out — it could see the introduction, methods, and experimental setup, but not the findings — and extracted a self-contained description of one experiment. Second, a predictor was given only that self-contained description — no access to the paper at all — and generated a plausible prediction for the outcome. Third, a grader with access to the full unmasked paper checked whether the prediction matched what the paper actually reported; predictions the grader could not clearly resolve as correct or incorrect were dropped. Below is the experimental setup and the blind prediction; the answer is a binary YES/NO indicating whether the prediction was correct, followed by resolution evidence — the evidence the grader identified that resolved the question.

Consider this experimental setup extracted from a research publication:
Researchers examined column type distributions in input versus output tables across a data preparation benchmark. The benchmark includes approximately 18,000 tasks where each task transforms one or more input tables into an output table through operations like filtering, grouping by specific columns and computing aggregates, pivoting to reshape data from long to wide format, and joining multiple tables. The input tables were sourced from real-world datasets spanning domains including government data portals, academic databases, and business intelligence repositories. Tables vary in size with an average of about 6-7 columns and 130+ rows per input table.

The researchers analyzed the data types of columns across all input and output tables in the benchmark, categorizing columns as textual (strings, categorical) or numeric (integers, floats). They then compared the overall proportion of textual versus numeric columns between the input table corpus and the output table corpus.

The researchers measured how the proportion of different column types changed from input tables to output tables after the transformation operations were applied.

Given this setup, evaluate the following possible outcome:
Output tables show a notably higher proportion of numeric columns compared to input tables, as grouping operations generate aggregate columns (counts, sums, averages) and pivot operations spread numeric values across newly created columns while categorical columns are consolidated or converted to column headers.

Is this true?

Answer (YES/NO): NO